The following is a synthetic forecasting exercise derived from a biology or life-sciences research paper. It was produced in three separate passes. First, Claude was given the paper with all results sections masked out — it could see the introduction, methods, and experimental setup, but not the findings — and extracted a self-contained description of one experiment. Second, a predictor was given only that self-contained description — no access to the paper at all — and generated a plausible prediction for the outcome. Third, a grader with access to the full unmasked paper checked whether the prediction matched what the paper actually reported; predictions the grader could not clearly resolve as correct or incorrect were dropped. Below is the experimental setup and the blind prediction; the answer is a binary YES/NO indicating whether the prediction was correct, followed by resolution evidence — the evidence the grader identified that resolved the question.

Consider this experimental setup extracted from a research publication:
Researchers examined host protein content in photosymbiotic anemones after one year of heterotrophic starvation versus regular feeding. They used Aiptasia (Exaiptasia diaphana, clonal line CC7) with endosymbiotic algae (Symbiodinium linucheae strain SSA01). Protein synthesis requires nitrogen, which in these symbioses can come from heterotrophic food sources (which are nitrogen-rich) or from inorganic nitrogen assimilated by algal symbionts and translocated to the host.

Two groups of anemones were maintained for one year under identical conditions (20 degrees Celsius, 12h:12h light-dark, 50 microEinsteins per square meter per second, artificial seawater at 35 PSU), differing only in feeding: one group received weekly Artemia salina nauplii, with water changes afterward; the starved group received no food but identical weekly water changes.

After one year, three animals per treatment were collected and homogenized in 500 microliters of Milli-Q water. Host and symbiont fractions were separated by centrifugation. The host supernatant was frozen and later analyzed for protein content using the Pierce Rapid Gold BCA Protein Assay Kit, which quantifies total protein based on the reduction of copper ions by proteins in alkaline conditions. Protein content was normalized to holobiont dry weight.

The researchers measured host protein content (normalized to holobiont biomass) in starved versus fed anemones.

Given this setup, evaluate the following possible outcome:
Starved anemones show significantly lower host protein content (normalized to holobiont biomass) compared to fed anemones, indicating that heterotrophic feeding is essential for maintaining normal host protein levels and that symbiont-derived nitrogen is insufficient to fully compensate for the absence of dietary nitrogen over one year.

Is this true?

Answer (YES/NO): YES